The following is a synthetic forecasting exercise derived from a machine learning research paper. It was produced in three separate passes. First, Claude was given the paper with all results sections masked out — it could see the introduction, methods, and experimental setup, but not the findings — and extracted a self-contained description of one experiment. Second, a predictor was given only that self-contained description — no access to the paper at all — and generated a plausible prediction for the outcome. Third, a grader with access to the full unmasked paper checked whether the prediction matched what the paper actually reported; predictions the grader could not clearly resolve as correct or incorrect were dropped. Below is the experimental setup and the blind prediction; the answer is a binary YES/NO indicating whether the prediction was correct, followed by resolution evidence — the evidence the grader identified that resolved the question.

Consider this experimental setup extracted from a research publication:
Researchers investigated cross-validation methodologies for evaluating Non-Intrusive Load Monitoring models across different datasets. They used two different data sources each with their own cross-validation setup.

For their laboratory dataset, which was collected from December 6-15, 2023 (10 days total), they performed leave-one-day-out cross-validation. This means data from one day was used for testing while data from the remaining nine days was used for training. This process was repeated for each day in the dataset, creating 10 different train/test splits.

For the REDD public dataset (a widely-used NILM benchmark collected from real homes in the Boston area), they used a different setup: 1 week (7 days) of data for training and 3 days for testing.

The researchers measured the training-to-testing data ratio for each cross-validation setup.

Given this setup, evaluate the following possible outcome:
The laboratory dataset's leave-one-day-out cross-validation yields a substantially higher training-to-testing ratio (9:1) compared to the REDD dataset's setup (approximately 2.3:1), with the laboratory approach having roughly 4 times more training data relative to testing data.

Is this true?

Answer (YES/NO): YES